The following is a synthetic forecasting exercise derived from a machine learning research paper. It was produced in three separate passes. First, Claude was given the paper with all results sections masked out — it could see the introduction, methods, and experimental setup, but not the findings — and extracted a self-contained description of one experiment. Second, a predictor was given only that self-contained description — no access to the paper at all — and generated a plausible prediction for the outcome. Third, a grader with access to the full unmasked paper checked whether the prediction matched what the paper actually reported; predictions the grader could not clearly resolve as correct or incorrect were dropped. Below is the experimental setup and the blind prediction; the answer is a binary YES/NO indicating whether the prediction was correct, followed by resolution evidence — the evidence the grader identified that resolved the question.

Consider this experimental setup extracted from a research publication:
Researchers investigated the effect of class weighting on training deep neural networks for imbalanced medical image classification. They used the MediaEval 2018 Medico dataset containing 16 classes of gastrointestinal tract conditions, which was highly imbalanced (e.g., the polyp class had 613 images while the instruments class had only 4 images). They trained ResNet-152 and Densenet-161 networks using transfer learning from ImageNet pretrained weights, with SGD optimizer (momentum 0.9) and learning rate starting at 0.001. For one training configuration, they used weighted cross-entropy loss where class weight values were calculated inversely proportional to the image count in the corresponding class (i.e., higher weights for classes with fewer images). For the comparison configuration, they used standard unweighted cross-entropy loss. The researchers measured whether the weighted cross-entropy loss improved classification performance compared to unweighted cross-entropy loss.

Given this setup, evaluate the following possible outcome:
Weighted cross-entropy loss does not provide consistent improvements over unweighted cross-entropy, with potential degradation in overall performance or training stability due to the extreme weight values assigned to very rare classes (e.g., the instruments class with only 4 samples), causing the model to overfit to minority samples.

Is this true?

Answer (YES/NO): NO